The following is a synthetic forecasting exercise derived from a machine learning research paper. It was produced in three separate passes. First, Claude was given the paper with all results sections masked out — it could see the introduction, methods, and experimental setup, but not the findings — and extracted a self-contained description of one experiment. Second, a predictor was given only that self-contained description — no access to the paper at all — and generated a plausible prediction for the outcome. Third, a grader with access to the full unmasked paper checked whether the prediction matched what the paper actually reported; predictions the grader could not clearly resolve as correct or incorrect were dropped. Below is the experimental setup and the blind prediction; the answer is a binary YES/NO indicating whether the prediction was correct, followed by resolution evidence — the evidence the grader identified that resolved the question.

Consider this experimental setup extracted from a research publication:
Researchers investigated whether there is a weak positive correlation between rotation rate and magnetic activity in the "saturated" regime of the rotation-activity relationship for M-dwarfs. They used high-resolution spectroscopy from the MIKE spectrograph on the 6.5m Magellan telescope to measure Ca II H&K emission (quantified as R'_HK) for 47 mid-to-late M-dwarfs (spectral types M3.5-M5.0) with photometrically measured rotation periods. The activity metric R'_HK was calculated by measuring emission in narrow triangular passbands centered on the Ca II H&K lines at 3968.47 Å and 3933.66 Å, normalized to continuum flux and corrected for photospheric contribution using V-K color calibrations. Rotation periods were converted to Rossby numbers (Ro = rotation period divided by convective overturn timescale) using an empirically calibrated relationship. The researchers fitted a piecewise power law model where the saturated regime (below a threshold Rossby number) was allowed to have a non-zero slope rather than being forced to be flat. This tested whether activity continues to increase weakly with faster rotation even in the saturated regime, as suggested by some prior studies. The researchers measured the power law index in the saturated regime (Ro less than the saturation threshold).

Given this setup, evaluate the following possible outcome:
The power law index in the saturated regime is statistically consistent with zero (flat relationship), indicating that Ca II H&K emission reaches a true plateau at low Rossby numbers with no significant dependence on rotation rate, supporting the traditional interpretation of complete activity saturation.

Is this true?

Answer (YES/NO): YES